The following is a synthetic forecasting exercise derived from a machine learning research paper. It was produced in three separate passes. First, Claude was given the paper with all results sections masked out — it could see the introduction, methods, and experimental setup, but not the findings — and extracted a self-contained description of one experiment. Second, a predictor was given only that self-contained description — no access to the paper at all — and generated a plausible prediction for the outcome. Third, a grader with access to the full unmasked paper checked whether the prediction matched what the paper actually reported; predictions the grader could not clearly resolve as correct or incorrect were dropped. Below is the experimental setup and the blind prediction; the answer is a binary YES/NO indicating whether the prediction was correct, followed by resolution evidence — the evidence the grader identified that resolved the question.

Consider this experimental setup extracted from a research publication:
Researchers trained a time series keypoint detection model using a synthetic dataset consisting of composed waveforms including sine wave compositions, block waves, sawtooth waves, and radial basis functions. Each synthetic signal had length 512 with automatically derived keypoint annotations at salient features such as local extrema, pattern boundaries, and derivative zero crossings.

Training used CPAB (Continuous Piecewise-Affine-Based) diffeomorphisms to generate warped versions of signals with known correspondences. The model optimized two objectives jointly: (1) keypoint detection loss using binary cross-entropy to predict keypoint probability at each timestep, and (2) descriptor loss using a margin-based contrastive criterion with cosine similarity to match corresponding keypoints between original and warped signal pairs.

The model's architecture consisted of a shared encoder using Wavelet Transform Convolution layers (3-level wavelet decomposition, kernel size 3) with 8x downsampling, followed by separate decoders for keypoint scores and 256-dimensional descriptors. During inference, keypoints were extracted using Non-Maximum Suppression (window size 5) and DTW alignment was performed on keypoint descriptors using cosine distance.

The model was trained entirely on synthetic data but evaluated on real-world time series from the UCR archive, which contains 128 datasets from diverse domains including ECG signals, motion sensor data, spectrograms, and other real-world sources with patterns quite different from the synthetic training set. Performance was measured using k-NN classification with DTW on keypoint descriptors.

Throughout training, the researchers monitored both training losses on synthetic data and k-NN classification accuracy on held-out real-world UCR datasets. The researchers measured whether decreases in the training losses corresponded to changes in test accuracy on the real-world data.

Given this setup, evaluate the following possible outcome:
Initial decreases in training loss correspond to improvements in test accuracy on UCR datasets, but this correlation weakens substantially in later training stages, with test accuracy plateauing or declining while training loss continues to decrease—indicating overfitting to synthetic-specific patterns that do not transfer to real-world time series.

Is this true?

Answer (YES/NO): NO